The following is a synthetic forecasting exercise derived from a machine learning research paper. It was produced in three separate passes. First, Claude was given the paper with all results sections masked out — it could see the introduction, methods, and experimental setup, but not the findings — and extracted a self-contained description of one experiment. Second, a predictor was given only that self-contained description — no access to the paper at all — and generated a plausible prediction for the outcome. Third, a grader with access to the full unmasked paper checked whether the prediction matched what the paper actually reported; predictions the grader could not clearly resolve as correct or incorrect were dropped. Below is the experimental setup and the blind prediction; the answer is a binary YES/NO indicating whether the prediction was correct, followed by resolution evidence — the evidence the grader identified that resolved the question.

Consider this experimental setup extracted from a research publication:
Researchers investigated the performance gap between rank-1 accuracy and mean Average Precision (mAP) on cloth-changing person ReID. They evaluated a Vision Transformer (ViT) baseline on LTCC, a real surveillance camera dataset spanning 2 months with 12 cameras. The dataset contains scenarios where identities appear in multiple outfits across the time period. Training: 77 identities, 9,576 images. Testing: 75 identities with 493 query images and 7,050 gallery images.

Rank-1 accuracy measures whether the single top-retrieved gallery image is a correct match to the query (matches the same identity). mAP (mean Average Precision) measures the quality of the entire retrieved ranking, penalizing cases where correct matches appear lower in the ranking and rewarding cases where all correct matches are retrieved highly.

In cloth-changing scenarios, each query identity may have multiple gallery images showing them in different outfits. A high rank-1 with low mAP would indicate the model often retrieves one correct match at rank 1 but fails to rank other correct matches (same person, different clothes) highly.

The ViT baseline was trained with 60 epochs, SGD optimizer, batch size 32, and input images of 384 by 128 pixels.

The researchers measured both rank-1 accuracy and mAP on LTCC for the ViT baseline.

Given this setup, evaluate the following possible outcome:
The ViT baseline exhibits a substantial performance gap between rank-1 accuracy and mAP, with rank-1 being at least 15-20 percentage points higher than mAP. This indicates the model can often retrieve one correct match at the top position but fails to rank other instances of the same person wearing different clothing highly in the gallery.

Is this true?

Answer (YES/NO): YES